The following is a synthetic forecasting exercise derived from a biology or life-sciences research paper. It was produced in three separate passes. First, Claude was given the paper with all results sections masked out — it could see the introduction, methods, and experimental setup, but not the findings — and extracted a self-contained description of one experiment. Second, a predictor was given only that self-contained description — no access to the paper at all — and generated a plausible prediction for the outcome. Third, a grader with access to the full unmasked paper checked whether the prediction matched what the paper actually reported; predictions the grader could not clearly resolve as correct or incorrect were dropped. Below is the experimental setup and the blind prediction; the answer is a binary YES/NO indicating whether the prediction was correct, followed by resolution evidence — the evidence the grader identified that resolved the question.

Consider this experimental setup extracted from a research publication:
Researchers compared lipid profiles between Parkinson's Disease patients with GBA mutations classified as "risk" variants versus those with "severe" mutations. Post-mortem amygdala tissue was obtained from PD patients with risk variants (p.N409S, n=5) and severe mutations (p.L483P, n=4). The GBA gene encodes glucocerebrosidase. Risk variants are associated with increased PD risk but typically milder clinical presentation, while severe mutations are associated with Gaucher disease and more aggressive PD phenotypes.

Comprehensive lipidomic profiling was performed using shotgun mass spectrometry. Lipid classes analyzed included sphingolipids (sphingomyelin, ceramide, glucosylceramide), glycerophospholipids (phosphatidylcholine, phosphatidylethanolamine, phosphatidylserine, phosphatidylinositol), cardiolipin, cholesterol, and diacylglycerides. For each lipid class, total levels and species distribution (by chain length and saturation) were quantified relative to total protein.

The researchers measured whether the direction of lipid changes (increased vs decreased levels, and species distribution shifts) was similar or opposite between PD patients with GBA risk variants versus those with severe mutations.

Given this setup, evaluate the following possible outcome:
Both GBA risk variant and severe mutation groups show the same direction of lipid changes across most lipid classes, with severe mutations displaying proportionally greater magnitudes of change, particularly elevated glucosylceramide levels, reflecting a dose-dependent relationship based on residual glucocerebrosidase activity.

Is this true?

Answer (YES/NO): NO